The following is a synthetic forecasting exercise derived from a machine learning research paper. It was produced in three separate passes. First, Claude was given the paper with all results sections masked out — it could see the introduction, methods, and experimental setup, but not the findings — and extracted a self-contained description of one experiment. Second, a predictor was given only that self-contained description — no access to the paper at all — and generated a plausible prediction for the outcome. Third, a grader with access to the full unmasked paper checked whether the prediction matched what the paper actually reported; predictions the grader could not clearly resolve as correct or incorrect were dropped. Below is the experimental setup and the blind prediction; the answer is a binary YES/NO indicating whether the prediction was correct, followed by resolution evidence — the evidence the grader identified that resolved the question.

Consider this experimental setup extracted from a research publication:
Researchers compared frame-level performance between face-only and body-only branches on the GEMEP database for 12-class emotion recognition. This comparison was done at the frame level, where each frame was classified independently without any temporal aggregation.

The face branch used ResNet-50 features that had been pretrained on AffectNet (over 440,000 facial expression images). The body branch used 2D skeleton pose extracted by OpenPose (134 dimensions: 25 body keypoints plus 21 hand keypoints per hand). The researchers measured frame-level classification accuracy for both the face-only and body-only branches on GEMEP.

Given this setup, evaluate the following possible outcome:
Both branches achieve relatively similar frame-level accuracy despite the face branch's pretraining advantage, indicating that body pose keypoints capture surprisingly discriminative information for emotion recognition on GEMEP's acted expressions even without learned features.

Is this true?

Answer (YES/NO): YES